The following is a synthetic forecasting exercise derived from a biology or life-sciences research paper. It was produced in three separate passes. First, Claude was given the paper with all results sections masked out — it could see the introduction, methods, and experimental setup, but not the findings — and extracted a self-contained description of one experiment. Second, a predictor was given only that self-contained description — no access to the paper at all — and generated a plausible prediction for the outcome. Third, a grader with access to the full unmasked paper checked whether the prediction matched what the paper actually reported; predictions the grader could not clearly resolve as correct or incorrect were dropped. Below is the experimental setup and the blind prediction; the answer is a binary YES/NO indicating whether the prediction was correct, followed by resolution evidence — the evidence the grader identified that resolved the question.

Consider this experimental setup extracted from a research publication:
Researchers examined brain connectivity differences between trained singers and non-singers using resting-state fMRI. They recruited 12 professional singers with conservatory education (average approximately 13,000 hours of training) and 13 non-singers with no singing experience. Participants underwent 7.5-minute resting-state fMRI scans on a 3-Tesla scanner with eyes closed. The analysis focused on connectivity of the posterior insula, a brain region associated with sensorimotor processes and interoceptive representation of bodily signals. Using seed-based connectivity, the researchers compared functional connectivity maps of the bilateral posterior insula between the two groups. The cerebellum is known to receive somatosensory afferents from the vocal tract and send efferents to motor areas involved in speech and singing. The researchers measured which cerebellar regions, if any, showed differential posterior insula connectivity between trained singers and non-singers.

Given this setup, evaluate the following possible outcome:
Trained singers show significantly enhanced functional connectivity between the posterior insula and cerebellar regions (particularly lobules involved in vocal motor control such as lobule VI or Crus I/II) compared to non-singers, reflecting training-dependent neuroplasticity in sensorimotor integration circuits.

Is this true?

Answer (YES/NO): YES